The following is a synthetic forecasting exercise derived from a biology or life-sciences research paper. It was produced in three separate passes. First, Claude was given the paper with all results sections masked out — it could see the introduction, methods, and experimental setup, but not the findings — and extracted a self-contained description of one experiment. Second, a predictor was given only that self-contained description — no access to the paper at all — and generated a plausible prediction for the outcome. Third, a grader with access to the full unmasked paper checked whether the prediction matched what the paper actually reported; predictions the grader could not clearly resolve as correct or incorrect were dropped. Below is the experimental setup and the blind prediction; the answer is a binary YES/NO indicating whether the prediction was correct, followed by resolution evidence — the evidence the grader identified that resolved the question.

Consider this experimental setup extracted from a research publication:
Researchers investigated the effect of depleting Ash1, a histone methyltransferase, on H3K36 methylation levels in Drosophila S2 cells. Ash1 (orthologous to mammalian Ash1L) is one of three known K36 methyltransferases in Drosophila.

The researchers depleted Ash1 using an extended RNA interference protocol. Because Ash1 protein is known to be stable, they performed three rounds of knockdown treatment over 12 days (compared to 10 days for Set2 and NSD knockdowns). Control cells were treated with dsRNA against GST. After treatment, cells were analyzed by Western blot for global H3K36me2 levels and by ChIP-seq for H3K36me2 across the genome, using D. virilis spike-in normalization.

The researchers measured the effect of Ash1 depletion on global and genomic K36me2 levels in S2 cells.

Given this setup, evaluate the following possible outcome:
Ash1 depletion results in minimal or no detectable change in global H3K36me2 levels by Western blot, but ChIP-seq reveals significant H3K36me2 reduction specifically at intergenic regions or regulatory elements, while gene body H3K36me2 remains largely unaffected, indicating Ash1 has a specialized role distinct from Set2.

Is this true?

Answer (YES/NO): NO